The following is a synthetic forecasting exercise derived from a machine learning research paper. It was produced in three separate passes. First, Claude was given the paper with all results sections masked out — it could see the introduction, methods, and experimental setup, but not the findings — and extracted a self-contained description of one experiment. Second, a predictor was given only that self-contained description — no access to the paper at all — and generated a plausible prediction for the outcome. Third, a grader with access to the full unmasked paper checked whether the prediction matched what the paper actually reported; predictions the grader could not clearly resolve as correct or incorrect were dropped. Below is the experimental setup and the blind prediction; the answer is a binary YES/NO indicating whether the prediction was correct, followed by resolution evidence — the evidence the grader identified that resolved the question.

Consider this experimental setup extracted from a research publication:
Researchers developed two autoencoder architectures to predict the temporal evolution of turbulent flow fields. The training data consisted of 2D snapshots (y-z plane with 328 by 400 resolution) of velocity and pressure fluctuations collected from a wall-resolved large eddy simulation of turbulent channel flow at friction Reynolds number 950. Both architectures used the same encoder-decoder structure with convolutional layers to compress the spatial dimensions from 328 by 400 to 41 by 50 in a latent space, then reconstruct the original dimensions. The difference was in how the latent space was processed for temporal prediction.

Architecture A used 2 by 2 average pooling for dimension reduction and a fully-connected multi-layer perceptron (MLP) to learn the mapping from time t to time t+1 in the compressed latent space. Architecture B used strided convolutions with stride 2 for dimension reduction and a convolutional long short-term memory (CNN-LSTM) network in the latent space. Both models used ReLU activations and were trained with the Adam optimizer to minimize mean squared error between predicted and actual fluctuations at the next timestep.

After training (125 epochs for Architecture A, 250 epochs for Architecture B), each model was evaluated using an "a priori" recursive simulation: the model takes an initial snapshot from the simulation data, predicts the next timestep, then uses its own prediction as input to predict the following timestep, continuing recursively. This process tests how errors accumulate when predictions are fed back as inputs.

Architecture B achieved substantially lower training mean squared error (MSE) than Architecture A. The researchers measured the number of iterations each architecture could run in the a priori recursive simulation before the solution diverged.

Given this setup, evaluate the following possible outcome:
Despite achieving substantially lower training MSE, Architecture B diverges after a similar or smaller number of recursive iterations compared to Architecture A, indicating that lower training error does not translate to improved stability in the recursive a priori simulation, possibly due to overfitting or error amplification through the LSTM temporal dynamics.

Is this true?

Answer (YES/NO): YES